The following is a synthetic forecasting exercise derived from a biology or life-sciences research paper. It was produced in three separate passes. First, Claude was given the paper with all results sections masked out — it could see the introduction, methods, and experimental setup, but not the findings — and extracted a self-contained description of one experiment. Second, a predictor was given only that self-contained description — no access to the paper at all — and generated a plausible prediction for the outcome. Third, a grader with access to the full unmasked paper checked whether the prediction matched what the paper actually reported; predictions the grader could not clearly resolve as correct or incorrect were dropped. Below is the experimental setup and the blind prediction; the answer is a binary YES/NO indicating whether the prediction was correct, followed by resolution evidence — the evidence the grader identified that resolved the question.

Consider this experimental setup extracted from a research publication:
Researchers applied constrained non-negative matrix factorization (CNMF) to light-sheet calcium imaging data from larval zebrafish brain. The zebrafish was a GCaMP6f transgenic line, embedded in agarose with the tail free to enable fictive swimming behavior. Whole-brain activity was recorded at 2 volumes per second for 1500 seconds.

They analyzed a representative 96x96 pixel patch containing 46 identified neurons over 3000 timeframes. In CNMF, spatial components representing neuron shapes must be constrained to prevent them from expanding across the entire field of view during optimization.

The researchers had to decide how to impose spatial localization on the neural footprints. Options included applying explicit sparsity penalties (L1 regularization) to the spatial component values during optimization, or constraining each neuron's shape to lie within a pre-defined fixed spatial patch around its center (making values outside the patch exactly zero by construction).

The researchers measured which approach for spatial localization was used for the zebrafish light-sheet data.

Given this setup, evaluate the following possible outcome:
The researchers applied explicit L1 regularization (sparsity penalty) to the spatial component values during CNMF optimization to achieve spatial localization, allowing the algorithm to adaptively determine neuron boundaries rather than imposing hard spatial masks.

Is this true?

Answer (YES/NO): NO